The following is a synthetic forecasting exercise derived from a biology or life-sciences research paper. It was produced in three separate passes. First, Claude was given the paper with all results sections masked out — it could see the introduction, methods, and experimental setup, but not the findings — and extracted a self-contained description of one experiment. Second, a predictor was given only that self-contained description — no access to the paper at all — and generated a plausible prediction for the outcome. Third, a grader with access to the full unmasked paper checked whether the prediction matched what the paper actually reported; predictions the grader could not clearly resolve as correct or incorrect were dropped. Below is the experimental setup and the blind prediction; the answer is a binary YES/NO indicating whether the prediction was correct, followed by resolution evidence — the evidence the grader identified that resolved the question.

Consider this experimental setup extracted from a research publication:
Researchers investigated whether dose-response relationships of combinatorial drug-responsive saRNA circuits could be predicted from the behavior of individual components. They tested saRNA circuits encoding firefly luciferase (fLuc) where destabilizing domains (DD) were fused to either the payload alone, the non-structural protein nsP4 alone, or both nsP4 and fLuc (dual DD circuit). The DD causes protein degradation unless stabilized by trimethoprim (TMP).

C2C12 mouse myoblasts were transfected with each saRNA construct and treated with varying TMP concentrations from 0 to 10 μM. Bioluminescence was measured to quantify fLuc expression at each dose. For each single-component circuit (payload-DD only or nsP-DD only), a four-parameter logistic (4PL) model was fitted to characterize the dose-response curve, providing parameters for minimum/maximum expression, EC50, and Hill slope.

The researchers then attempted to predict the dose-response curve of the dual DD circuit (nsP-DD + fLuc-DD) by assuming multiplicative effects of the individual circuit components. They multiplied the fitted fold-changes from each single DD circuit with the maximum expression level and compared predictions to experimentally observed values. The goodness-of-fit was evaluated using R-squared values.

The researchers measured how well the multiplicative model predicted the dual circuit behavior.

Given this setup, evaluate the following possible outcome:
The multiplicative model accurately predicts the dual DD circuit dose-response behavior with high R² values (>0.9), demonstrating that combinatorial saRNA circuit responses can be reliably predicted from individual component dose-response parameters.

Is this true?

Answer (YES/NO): NO